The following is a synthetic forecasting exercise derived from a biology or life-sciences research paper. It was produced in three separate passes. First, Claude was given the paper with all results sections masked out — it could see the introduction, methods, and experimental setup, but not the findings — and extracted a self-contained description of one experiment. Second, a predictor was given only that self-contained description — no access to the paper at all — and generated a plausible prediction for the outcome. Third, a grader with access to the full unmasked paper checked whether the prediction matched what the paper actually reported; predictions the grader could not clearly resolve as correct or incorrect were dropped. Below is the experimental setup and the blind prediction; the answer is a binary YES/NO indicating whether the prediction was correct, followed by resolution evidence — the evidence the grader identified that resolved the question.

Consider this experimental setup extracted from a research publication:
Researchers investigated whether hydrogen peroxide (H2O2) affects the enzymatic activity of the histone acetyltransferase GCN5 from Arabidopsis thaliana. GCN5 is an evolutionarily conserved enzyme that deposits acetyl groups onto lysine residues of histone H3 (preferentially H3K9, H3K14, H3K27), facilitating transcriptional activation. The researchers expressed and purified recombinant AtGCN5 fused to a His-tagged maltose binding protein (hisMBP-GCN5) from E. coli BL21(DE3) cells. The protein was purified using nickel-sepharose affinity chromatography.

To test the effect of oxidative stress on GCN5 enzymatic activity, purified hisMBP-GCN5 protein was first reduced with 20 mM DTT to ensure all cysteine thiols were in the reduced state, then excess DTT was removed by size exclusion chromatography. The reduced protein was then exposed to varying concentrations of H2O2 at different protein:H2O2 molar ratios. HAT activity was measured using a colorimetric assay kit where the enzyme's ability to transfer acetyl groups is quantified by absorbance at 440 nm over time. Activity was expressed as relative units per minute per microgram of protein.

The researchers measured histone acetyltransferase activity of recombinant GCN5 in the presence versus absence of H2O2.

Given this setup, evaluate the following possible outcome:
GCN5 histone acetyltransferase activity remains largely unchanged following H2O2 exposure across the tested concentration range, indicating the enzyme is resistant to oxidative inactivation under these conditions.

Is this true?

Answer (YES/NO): NO